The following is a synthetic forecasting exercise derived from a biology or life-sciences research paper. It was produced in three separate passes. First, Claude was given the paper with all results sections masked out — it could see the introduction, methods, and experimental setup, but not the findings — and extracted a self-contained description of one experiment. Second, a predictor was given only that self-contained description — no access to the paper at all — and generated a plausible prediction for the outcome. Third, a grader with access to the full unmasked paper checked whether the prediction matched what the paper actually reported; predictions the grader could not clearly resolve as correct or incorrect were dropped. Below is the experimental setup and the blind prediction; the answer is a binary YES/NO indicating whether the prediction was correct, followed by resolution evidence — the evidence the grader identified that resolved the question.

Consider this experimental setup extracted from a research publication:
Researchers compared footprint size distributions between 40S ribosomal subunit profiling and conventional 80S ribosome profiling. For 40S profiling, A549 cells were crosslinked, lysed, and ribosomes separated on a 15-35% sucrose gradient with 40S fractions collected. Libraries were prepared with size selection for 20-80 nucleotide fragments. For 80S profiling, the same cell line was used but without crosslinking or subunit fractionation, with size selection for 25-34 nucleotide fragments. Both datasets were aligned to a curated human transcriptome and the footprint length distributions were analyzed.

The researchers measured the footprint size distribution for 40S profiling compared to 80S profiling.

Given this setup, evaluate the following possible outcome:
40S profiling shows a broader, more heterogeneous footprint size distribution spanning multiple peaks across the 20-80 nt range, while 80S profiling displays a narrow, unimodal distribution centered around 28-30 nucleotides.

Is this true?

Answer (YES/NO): NO